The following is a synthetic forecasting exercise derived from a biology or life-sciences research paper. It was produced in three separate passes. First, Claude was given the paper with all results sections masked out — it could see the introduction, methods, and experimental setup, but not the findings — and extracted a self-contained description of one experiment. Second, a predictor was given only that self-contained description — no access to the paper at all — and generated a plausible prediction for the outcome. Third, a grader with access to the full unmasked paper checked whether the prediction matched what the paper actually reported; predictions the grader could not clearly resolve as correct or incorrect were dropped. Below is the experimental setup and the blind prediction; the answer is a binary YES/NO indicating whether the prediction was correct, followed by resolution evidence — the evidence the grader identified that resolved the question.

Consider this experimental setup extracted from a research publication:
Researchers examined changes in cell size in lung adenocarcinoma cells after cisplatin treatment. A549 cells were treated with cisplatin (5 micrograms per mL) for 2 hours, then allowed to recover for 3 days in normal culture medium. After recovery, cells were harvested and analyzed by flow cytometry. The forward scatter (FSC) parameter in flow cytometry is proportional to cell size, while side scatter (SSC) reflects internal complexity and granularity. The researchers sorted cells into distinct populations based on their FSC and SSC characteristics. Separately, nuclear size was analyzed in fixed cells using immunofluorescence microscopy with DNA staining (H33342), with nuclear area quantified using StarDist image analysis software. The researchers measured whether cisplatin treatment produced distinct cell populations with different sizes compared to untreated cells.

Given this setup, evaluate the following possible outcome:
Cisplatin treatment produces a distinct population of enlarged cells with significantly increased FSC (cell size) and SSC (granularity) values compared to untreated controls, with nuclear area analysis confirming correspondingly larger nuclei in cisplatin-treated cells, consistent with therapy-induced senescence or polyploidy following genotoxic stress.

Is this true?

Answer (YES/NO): NO